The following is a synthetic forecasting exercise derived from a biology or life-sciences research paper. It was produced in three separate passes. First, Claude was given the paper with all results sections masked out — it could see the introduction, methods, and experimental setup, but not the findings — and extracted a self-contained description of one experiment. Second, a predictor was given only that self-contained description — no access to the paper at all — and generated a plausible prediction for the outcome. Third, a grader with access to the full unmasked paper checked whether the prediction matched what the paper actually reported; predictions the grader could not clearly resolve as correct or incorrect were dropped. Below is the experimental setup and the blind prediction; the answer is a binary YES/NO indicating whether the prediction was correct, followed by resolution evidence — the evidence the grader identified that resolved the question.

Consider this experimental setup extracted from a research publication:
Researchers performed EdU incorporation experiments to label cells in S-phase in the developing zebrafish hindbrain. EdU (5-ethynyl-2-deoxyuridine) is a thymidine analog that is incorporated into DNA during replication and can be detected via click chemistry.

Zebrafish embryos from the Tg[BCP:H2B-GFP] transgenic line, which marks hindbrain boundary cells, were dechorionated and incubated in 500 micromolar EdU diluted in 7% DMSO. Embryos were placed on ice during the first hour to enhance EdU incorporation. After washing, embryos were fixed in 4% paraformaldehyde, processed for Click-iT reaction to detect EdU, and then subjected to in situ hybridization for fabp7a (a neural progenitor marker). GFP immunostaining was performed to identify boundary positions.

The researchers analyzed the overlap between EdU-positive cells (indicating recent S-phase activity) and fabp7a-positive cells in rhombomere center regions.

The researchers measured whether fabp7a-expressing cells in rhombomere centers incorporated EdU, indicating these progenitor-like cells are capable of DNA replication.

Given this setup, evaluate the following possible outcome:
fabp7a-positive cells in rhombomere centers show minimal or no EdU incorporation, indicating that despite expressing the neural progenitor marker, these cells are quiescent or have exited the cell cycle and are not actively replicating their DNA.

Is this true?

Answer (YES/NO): NO